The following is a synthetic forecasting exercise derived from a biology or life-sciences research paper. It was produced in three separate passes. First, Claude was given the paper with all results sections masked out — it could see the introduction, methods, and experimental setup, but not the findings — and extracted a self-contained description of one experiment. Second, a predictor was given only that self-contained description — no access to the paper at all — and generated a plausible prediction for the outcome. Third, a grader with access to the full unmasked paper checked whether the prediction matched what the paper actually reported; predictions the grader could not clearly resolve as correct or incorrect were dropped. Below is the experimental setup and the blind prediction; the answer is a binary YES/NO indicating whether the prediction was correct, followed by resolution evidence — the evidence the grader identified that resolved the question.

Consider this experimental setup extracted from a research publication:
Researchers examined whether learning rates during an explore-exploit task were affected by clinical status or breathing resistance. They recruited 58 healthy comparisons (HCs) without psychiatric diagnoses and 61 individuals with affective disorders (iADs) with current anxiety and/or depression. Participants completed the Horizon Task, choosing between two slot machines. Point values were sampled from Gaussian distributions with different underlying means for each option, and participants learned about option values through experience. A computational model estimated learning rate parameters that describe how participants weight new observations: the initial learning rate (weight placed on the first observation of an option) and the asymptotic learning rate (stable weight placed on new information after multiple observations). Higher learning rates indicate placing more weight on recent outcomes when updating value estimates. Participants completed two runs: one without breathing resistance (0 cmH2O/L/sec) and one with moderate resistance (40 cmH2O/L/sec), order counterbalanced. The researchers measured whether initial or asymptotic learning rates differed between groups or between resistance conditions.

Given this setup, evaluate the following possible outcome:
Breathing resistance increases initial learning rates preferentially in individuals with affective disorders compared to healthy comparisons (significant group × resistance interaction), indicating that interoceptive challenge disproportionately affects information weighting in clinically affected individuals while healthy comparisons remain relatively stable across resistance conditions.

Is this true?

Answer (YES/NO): NO